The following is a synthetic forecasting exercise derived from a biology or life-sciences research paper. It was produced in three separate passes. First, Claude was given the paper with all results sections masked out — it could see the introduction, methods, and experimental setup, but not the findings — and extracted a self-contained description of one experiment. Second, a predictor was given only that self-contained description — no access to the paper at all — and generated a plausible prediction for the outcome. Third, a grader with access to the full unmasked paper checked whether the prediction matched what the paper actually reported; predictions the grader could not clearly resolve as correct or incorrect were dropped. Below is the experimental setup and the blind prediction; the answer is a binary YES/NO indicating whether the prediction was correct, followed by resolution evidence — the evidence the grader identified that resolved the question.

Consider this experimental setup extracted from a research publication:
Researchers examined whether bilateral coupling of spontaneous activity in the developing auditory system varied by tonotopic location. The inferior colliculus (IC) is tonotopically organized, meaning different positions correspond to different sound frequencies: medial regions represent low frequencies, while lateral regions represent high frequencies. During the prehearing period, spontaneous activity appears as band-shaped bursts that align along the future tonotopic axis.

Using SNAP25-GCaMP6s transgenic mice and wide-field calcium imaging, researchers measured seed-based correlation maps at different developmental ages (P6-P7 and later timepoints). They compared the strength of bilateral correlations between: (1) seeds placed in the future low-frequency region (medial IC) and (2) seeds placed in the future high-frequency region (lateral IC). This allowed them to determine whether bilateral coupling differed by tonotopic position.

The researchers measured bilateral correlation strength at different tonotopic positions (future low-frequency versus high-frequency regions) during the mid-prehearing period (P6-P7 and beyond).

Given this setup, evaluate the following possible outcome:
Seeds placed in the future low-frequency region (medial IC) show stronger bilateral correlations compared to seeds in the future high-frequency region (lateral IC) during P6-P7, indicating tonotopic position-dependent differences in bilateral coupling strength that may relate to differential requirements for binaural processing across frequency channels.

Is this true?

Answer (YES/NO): YES